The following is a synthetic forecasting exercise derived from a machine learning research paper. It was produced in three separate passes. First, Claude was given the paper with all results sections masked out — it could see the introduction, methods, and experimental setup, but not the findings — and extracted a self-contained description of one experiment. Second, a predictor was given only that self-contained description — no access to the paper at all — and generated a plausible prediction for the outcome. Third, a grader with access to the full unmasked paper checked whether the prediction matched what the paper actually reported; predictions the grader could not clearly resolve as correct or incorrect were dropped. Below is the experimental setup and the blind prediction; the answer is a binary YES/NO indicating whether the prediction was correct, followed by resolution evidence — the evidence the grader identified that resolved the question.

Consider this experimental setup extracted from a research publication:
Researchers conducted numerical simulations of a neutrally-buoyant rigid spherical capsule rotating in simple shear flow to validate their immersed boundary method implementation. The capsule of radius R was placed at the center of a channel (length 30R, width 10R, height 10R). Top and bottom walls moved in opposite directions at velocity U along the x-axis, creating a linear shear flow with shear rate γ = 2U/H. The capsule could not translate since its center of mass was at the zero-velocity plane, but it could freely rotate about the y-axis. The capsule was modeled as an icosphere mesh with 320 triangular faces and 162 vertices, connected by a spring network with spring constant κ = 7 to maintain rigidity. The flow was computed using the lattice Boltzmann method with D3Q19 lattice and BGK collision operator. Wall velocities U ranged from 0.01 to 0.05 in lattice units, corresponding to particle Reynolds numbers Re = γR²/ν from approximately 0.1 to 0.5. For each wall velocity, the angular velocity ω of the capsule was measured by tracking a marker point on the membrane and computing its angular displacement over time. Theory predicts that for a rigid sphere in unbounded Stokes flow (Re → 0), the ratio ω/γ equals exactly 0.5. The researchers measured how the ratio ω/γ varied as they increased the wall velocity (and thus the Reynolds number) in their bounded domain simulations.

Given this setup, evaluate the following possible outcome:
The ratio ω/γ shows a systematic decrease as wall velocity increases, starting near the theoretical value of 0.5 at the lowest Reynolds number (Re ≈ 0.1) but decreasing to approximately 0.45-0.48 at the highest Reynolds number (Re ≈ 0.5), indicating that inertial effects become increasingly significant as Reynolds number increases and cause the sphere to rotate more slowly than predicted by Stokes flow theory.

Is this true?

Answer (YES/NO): NO